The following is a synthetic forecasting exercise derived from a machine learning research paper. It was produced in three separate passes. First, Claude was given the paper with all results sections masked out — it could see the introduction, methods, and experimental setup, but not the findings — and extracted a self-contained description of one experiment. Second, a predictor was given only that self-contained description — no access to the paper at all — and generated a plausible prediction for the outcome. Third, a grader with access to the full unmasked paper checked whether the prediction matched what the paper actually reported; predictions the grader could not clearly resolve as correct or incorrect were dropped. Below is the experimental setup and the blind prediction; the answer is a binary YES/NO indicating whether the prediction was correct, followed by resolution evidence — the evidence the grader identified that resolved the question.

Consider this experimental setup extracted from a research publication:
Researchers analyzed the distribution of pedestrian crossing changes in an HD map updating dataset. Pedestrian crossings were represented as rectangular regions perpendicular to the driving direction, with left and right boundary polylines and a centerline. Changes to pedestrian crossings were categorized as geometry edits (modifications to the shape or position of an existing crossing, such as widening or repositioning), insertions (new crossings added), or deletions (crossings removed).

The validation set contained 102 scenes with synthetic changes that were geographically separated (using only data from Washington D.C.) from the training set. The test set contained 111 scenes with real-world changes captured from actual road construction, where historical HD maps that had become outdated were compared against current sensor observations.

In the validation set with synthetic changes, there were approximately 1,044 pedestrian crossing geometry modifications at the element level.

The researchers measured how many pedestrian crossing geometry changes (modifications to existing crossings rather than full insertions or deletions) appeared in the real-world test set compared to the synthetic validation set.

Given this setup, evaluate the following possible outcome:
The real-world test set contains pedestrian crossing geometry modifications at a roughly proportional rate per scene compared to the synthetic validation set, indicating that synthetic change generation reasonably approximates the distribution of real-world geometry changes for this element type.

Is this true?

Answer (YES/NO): NO